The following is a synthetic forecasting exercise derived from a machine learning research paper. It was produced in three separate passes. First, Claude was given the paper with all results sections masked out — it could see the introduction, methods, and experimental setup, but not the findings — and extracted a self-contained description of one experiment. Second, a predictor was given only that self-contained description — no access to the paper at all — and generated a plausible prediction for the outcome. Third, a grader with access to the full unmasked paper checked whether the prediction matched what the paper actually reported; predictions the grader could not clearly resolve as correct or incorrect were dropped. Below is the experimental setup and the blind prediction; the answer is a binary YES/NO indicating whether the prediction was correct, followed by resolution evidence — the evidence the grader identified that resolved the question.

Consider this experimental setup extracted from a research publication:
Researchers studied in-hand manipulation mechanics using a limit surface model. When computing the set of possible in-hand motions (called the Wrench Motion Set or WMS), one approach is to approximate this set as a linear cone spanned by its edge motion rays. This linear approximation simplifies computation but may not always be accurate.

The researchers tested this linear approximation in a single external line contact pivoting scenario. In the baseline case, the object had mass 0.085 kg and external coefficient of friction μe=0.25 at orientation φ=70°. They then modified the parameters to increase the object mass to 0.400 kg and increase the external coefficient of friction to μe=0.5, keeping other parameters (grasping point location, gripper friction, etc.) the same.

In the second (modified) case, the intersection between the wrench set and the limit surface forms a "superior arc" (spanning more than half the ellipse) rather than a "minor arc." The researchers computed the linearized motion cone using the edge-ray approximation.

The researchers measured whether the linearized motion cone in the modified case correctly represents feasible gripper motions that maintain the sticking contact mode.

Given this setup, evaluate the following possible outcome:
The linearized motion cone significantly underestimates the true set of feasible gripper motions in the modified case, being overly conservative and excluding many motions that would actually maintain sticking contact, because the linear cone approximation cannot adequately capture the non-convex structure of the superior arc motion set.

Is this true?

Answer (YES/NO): NO